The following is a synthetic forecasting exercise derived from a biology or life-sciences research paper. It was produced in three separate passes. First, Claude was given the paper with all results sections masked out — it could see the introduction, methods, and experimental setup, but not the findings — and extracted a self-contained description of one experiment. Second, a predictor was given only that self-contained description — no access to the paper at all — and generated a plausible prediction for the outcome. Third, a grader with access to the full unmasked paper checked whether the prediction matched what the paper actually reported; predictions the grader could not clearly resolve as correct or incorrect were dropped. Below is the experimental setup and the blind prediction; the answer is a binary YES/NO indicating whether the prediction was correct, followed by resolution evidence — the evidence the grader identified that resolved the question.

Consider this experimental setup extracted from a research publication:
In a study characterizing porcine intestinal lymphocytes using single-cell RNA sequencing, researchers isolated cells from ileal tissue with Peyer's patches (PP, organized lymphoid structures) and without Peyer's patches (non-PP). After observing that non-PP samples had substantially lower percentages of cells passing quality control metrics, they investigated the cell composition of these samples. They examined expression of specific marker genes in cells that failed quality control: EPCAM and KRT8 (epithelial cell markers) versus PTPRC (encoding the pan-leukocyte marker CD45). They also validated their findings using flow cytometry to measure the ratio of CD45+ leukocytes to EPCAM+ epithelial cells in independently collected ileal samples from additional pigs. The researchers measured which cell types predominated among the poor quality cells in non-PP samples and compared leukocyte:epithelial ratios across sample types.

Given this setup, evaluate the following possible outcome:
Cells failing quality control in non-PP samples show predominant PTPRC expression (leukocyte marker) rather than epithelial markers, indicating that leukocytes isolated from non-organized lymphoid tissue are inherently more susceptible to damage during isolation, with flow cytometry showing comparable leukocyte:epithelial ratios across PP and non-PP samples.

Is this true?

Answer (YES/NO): NO